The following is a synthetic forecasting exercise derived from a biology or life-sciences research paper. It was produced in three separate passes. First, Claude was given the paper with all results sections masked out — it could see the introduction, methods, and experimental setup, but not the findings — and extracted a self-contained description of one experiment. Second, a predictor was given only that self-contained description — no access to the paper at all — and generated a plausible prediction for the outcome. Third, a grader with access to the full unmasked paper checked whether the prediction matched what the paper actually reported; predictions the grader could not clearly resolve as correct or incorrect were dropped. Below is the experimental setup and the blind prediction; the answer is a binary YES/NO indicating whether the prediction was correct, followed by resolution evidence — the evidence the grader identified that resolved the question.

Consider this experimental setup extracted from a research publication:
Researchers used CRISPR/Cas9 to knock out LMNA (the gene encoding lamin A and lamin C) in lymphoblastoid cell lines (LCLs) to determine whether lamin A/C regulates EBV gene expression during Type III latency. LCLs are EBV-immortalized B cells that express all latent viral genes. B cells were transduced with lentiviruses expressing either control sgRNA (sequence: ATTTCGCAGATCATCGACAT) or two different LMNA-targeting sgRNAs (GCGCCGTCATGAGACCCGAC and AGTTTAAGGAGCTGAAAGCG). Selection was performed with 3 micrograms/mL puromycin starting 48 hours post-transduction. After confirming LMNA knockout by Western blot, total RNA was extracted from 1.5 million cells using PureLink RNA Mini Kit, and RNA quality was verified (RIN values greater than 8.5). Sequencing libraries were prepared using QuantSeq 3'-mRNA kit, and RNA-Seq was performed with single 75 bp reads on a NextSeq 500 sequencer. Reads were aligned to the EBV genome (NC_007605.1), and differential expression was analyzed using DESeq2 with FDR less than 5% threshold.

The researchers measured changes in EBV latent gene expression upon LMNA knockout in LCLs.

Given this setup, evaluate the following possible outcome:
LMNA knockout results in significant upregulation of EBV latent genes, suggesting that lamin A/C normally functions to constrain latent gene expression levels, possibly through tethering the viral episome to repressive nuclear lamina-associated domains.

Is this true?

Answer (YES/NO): YES